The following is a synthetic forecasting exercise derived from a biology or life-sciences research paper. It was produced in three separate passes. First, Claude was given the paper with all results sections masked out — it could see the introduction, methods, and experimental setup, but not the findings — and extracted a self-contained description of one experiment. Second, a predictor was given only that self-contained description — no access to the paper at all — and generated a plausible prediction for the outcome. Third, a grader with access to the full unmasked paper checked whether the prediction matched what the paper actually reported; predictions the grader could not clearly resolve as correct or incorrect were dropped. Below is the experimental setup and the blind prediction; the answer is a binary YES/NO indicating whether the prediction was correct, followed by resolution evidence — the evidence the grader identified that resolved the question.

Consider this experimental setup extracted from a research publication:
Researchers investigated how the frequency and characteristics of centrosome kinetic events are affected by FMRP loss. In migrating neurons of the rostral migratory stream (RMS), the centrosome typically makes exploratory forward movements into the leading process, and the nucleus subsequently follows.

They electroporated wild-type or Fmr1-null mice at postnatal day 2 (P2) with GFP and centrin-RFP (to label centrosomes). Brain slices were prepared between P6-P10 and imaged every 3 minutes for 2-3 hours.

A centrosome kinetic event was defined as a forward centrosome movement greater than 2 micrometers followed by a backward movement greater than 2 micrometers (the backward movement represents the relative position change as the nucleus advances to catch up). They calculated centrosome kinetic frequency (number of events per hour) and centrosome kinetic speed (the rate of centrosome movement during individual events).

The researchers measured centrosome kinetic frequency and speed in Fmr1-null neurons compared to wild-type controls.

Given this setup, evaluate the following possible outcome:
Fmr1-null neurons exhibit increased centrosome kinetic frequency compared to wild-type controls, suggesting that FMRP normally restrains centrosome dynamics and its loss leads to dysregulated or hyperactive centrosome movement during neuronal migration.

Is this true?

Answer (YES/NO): NO